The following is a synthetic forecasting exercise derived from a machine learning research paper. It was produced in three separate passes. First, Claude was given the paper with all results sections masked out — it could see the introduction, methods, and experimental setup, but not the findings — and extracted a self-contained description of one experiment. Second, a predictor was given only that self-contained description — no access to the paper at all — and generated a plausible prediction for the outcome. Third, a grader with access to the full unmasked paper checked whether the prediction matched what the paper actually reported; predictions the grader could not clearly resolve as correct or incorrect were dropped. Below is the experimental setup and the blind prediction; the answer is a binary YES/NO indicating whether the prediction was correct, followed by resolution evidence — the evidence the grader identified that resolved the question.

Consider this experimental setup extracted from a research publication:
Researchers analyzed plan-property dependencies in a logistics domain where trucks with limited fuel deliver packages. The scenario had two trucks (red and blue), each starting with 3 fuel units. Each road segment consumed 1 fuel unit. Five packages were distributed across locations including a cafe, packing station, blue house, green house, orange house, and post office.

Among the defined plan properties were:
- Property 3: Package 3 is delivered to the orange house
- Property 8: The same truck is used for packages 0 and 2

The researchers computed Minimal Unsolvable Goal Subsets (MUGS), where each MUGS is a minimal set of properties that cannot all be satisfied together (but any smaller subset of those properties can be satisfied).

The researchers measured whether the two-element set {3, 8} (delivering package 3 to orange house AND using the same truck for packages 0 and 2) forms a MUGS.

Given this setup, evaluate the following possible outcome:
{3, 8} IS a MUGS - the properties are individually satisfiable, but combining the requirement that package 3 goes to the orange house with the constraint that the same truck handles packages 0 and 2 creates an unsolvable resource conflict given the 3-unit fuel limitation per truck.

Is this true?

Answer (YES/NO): YES